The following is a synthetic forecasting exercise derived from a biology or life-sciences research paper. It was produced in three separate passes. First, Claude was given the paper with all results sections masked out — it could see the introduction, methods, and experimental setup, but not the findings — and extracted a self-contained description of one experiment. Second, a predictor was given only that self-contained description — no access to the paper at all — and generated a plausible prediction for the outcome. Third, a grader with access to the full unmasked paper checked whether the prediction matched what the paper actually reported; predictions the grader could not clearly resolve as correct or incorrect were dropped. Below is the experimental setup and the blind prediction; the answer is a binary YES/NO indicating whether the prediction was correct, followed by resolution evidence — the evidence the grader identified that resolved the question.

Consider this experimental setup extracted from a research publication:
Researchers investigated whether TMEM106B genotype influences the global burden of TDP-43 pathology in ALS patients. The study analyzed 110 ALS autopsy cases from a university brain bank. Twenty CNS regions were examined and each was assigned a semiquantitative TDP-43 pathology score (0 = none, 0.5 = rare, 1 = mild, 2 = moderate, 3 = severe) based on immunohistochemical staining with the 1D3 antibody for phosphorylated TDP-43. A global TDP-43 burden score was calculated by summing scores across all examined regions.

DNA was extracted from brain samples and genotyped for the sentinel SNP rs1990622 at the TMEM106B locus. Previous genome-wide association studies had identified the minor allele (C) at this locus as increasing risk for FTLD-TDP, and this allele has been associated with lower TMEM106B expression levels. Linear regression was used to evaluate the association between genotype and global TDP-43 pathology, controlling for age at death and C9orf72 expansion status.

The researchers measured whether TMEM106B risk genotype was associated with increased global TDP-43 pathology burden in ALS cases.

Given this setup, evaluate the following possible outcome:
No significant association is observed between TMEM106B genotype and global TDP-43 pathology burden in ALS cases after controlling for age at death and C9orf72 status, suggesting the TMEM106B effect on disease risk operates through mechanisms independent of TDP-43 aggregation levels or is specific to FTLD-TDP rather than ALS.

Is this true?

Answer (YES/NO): NO